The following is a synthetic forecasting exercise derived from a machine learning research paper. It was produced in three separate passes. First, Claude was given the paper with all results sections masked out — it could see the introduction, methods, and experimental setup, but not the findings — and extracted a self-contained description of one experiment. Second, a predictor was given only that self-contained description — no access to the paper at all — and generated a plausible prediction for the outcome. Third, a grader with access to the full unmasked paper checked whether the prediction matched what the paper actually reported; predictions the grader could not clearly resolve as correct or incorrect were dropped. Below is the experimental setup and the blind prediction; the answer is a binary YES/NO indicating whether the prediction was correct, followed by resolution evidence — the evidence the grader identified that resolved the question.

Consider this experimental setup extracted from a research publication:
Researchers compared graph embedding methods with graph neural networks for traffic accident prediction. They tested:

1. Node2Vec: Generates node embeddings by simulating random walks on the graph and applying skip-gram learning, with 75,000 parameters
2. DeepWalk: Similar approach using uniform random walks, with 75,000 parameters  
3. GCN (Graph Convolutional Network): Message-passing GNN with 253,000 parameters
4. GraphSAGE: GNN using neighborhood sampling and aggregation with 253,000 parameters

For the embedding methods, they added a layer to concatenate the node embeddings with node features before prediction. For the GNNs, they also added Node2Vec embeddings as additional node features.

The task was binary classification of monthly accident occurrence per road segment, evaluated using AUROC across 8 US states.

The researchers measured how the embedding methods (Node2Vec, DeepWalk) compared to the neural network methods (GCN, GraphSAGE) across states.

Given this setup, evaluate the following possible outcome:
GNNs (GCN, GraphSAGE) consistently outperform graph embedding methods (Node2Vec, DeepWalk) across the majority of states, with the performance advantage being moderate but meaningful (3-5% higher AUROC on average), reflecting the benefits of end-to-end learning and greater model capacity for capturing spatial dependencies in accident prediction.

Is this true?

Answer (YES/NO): YES